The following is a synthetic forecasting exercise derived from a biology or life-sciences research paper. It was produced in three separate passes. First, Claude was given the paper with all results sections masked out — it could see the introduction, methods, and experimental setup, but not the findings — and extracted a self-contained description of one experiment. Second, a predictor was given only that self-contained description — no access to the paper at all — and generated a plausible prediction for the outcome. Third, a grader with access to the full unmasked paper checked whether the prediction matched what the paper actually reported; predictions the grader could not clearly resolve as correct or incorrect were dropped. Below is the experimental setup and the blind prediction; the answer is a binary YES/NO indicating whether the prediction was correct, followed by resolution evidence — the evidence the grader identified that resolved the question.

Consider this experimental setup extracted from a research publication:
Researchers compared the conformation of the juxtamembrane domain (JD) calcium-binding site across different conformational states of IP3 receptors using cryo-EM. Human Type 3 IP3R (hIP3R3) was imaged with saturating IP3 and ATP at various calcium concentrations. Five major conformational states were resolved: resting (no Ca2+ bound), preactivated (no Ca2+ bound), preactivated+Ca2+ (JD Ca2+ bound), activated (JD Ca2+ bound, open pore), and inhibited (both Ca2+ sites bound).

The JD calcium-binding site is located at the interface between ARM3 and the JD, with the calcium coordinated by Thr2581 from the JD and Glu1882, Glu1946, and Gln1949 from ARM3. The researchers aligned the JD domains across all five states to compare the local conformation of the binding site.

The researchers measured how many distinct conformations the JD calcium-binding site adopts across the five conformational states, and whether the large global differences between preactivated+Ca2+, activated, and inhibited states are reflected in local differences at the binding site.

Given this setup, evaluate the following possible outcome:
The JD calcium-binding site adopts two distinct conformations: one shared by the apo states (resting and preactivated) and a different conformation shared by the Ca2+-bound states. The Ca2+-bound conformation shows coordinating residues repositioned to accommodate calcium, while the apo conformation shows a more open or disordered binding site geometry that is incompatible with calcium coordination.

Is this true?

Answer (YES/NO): YES